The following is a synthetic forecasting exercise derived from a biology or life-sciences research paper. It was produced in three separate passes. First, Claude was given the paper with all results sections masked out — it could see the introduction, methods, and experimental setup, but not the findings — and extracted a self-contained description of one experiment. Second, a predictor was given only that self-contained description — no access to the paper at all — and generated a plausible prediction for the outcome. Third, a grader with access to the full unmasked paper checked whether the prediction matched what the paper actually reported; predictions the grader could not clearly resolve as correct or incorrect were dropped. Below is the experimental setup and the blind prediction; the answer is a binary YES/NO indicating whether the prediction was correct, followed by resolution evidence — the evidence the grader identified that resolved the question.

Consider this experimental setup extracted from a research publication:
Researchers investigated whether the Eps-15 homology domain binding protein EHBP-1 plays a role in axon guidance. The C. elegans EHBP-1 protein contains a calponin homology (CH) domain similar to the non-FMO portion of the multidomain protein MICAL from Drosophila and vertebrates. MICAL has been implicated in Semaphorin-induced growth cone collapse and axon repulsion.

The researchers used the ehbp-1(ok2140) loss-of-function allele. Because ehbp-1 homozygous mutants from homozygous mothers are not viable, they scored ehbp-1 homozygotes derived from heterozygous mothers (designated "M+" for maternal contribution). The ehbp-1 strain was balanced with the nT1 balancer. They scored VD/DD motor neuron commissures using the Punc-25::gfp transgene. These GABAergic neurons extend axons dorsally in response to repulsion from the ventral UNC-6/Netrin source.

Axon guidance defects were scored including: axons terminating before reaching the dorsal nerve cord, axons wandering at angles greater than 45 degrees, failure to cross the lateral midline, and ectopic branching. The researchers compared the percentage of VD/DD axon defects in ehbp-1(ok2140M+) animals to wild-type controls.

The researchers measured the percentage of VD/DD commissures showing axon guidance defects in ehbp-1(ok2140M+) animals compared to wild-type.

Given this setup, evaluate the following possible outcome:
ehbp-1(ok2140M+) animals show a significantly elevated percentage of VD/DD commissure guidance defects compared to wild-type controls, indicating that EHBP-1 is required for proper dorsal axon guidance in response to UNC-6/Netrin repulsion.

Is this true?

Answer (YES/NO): YES